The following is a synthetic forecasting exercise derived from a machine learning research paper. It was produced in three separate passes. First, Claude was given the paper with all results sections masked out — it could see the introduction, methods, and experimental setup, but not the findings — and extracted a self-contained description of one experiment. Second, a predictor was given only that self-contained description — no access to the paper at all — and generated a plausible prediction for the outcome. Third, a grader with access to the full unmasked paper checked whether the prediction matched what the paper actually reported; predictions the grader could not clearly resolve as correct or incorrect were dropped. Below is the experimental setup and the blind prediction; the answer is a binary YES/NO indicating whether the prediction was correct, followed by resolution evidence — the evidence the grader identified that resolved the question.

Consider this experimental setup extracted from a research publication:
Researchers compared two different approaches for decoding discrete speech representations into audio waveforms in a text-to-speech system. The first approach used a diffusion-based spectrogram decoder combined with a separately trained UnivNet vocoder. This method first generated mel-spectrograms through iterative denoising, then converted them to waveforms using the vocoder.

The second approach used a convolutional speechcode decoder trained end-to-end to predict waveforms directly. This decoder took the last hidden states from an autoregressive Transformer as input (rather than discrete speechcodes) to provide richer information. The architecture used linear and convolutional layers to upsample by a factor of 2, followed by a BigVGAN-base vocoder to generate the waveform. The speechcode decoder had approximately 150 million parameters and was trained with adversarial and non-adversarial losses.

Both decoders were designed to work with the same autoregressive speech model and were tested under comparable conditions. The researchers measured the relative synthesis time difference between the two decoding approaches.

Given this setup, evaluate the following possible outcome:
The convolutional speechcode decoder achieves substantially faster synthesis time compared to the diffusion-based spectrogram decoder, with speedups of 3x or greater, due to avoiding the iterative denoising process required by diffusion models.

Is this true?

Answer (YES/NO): YES